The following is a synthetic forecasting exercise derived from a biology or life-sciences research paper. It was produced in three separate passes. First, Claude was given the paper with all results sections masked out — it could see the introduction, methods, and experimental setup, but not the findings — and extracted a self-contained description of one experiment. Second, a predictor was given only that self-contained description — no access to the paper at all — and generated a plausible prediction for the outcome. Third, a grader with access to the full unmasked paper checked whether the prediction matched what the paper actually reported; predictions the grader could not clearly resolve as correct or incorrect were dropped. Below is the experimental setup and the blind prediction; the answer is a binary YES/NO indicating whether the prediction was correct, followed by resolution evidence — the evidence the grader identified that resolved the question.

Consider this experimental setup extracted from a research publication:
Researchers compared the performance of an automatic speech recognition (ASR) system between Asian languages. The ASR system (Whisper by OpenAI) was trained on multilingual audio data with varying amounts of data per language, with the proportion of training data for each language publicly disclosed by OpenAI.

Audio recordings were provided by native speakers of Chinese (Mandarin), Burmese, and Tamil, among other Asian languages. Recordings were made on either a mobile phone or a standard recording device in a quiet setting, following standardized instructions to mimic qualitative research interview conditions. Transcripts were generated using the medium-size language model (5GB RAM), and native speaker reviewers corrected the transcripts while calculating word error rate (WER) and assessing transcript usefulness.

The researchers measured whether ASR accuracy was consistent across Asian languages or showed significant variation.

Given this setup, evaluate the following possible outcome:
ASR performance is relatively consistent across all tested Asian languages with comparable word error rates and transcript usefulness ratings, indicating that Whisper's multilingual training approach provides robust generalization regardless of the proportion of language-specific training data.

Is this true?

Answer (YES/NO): NO